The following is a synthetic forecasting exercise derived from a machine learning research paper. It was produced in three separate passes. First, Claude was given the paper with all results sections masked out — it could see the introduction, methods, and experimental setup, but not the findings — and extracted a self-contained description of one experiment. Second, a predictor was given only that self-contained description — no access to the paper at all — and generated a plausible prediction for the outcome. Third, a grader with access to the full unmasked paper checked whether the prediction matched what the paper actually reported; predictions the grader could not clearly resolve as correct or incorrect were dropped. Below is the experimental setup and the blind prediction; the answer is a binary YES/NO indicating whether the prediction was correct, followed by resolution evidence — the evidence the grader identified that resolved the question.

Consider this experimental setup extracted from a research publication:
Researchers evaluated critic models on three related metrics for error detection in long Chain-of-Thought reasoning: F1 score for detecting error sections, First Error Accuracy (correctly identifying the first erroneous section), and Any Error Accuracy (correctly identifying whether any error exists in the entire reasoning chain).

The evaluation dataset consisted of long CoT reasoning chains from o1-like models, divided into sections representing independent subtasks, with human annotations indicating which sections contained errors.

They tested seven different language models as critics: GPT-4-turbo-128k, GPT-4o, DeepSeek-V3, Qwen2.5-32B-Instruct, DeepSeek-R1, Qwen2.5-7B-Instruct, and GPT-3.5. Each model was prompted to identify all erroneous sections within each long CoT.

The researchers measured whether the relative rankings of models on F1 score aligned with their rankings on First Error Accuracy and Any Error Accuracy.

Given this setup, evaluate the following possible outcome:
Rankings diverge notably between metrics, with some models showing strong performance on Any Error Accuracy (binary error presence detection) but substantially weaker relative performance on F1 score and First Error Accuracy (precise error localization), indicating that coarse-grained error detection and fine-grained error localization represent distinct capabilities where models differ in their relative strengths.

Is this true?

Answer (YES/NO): NO